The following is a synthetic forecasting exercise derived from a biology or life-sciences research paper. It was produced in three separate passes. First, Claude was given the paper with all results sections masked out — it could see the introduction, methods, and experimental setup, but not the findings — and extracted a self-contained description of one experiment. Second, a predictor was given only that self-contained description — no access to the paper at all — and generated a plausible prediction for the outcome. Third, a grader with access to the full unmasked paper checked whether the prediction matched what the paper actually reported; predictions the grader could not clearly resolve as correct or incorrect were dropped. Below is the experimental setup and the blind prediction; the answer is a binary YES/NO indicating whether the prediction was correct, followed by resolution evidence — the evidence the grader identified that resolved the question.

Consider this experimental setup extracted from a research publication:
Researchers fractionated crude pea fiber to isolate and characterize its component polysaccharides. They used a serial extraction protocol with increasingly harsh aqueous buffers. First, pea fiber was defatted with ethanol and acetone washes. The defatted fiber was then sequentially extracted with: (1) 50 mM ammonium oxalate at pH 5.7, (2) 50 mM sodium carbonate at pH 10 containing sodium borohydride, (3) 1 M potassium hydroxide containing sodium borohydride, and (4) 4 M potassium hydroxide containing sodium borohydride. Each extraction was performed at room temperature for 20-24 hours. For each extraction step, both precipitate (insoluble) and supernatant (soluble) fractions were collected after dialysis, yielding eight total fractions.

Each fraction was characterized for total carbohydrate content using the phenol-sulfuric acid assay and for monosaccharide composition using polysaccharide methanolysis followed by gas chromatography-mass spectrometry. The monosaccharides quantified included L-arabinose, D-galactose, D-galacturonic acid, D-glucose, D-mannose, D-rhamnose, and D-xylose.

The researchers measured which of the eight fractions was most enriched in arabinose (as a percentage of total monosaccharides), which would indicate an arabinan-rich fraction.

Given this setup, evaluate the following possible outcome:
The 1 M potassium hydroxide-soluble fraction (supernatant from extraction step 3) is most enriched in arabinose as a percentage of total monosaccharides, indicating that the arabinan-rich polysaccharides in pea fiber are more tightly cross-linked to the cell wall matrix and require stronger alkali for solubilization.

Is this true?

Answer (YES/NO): NO